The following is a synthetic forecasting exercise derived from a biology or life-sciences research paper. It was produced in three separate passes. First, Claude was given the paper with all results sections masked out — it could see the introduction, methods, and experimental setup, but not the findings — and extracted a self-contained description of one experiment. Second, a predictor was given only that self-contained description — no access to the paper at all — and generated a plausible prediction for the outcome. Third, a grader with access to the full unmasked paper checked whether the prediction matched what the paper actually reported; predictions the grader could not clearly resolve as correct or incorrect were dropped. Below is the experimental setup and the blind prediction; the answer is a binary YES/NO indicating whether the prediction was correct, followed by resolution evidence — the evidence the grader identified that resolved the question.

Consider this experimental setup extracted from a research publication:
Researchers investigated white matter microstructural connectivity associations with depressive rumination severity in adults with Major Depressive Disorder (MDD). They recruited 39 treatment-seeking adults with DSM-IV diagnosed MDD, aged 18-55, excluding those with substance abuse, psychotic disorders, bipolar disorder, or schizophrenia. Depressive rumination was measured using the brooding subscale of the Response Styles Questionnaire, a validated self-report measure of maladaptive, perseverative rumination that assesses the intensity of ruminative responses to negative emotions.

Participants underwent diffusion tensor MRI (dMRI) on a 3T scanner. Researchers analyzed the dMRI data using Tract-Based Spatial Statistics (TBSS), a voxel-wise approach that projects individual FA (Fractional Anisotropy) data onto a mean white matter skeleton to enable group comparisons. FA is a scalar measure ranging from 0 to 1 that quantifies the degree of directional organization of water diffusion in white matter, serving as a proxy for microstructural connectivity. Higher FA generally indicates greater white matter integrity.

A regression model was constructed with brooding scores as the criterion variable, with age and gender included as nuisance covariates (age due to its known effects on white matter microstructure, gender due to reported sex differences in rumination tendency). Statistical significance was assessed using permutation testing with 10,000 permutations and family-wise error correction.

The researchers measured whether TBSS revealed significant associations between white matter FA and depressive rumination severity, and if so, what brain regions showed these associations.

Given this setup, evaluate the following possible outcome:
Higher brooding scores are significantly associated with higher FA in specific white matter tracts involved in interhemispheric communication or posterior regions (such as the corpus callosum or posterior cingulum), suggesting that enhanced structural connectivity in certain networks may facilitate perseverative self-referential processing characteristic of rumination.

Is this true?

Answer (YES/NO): NO